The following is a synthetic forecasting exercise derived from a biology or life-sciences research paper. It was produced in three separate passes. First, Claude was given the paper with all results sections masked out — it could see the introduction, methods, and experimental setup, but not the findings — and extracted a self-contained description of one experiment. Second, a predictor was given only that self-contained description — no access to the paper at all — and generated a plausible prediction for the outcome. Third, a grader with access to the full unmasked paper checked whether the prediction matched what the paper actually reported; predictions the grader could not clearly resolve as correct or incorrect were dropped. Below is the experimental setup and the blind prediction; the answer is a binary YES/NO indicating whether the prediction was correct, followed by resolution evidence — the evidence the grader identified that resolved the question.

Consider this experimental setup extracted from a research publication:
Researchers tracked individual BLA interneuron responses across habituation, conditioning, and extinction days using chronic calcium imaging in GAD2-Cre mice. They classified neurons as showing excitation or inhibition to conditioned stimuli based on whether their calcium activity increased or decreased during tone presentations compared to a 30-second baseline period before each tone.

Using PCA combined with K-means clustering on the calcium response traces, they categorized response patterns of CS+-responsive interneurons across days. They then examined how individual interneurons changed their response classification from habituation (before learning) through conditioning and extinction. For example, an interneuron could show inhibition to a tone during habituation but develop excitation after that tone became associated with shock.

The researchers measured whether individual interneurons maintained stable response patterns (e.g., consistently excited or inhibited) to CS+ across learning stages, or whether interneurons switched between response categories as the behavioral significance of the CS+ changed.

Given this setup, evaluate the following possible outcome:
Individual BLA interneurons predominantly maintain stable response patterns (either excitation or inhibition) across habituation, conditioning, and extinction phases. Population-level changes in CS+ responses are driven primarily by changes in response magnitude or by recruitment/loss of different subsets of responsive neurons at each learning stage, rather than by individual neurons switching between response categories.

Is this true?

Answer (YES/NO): NO